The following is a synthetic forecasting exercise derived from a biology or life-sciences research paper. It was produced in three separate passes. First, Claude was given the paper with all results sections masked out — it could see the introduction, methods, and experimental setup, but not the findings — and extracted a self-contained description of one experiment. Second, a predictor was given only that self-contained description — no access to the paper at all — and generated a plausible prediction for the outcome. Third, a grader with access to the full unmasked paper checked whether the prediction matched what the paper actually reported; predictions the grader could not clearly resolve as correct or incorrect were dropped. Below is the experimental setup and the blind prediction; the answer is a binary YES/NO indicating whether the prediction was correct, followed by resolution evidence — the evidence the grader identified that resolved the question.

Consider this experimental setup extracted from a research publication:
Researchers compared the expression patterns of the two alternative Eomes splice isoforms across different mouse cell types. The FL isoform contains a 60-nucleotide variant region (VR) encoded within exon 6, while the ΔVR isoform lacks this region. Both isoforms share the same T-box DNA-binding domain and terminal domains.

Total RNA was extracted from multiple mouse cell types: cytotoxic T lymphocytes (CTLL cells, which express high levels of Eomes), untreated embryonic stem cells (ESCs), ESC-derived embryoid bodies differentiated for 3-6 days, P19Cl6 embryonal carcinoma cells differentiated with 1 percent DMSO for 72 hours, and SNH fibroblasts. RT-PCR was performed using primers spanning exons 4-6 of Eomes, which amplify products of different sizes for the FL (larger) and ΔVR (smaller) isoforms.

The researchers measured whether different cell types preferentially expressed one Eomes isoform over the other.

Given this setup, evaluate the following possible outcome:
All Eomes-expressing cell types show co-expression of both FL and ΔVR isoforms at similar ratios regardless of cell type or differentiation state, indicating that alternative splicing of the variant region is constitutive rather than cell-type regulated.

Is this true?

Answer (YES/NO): YES